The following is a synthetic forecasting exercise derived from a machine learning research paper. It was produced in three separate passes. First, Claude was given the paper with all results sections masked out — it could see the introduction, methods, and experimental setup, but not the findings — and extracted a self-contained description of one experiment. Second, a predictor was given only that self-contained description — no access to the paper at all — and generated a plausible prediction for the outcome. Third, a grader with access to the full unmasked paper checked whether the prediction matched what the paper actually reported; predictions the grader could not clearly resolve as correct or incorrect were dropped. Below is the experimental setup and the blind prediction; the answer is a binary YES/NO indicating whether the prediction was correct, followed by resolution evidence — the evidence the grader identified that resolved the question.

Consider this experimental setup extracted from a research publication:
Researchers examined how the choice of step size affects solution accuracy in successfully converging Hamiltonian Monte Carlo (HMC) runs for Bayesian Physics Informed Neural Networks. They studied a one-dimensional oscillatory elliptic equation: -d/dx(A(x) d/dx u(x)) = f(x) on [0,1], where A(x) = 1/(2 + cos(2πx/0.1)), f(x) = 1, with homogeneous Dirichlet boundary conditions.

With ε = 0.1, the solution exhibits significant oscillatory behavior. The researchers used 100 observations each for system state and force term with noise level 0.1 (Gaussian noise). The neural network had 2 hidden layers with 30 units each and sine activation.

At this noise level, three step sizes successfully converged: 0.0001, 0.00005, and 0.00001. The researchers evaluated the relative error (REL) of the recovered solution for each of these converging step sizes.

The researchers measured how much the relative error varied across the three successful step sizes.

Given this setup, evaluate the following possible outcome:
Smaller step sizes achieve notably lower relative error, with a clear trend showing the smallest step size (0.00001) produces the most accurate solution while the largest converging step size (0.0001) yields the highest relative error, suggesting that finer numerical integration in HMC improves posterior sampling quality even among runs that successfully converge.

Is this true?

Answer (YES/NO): NO